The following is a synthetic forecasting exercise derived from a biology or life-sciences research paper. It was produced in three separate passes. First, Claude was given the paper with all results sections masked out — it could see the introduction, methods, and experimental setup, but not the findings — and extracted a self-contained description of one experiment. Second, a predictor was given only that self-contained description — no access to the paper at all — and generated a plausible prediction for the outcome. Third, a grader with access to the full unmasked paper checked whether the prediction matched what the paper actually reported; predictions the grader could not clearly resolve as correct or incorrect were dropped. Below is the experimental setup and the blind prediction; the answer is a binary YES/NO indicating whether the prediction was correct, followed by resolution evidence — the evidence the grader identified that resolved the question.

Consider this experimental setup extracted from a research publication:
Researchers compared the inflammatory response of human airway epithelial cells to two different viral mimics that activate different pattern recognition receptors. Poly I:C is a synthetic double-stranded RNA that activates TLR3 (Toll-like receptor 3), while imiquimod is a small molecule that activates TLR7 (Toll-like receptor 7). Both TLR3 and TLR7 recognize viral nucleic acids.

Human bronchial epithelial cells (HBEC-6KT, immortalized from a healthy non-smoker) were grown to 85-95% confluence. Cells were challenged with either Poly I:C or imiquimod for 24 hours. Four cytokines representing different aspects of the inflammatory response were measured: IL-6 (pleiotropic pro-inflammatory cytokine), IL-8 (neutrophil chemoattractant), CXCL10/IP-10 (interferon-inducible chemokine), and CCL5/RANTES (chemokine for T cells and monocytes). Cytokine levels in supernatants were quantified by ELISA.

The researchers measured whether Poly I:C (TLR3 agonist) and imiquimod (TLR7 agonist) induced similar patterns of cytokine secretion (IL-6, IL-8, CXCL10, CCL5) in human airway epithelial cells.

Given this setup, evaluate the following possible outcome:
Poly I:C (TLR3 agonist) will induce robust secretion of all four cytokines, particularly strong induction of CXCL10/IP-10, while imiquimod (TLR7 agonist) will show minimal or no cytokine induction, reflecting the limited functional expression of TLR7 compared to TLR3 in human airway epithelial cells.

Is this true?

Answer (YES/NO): NO